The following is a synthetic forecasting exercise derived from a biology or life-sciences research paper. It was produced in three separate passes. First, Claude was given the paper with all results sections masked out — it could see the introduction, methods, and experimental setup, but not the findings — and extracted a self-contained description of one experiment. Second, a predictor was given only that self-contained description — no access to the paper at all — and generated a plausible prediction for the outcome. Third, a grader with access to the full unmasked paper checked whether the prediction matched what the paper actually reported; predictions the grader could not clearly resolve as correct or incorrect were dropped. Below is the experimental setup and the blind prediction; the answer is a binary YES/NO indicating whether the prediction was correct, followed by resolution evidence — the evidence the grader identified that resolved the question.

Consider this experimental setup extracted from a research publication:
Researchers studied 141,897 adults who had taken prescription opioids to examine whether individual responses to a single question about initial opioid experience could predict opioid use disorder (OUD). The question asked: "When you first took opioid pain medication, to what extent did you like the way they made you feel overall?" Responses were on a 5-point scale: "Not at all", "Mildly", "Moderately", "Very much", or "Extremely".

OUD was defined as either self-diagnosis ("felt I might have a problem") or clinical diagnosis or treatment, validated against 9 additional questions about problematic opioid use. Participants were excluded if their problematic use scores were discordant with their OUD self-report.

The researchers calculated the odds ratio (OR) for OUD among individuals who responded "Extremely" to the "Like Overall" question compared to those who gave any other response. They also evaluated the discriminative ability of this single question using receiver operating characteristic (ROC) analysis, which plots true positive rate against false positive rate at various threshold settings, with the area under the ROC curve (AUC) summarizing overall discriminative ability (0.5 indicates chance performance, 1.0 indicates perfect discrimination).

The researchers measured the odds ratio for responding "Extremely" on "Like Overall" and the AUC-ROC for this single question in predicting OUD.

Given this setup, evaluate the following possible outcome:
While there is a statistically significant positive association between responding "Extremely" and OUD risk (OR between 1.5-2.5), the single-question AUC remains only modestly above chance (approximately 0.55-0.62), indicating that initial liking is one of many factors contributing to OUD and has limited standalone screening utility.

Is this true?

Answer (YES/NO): NO